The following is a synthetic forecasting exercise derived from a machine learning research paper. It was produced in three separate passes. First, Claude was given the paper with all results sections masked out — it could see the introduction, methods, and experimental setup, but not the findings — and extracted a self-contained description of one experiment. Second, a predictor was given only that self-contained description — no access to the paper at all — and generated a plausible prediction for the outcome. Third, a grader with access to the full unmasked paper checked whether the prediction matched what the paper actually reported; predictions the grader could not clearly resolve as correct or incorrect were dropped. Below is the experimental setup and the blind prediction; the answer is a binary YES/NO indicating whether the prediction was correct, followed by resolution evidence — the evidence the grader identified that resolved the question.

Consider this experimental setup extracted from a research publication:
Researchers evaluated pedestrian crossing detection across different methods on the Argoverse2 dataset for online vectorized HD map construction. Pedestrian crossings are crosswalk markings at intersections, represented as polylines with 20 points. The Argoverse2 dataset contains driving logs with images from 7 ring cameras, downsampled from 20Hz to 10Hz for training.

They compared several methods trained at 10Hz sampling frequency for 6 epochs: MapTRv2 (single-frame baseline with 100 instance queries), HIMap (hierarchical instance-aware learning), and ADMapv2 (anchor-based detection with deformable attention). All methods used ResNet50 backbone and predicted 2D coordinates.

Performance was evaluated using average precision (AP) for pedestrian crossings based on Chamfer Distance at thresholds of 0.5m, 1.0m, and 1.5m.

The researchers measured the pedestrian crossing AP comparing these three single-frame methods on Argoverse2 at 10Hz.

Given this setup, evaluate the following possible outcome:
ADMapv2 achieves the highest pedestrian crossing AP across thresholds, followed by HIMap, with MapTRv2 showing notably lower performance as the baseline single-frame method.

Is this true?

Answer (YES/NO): NO